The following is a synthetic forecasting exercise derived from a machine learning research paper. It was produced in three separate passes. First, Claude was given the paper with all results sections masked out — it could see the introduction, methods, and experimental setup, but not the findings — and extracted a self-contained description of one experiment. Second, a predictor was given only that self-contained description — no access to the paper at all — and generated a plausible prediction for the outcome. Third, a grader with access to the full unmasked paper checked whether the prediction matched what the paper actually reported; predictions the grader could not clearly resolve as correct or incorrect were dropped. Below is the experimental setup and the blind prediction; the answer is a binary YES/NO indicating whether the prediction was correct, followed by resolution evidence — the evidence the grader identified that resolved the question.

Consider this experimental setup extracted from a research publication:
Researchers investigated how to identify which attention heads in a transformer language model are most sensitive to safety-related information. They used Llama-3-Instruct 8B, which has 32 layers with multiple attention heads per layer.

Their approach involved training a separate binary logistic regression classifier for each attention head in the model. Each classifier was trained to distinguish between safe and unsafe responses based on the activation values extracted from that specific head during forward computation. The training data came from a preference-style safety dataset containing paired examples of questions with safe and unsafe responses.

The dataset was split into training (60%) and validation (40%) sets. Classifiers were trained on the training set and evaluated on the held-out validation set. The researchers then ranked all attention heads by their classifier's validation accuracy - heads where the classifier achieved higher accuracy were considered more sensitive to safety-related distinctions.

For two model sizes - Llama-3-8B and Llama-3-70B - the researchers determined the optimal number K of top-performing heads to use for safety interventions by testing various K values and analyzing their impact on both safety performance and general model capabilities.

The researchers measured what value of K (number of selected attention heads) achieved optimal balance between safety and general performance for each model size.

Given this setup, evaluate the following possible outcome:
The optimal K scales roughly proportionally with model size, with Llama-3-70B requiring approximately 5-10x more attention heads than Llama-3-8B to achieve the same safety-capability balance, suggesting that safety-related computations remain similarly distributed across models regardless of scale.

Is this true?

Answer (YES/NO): NO